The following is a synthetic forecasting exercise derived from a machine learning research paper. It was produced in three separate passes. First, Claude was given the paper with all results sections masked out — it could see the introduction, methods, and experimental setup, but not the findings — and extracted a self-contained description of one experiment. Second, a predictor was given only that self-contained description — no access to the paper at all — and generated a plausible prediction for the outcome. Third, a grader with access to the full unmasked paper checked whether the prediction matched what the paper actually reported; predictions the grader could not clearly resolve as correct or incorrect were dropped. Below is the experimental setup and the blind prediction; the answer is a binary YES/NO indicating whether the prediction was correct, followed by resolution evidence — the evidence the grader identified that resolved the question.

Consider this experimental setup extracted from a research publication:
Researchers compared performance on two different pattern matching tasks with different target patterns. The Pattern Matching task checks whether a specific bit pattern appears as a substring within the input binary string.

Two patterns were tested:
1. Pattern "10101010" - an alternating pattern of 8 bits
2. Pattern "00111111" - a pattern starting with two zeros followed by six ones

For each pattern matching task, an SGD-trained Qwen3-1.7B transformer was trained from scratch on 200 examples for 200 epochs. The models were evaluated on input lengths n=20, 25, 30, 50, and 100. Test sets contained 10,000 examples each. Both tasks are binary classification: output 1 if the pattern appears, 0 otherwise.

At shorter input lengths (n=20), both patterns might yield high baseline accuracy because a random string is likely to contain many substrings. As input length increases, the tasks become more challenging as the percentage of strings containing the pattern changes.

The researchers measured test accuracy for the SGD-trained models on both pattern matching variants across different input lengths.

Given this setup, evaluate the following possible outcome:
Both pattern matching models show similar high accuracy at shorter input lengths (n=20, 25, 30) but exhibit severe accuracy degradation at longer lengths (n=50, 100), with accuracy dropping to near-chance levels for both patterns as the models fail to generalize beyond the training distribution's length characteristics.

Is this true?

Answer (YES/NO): NO